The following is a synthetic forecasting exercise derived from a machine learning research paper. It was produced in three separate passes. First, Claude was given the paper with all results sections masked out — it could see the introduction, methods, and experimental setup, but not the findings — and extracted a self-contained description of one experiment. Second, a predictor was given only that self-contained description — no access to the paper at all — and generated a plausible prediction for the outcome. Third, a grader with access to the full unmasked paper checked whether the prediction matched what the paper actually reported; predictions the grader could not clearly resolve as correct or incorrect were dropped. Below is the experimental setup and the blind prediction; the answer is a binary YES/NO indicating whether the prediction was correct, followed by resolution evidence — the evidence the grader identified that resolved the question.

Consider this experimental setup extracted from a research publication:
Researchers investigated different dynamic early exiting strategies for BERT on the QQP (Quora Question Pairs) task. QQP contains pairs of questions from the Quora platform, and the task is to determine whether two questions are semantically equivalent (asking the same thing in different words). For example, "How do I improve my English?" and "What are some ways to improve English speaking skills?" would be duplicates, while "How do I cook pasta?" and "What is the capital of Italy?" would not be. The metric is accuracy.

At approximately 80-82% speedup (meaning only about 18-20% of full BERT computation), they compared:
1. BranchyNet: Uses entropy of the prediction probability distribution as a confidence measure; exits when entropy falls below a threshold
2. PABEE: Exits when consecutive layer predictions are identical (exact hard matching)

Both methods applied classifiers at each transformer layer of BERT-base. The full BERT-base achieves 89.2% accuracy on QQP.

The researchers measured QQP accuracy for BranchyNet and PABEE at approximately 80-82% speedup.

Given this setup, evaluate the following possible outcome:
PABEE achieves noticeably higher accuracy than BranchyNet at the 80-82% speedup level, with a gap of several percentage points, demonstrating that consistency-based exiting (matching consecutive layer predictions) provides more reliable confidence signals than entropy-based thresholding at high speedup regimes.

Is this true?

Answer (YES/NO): NO